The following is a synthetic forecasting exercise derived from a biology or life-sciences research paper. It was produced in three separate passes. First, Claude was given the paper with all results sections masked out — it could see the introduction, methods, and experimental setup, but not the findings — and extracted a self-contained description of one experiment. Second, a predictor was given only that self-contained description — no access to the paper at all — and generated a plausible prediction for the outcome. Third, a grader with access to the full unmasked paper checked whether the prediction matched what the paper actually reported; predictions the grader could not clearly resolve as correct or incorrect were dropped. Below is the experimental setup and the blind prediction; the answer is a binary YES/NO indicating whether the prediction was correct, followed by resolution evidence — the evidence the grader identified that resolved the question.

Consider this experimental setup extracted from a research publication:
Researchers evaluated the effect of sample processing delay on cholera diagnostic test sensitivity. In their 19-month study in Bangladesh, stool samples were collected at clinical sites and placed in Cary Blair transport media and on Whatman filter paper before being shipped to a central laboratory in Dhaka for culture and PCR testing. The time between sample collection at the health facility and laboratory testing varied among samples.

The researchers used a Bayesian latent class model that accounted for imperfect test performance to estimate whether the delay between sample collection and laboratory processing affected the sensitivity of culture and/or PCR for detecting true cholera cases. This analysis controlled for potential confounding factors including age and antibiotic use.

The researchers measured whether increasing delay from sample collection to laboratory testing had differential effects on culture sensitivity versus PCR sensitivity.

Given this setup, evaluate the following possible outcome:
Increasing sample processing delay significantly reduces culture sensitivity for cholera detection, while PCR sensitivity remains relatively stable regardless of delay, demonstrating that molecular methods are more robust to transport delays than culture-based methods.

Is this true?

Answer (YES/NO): YES